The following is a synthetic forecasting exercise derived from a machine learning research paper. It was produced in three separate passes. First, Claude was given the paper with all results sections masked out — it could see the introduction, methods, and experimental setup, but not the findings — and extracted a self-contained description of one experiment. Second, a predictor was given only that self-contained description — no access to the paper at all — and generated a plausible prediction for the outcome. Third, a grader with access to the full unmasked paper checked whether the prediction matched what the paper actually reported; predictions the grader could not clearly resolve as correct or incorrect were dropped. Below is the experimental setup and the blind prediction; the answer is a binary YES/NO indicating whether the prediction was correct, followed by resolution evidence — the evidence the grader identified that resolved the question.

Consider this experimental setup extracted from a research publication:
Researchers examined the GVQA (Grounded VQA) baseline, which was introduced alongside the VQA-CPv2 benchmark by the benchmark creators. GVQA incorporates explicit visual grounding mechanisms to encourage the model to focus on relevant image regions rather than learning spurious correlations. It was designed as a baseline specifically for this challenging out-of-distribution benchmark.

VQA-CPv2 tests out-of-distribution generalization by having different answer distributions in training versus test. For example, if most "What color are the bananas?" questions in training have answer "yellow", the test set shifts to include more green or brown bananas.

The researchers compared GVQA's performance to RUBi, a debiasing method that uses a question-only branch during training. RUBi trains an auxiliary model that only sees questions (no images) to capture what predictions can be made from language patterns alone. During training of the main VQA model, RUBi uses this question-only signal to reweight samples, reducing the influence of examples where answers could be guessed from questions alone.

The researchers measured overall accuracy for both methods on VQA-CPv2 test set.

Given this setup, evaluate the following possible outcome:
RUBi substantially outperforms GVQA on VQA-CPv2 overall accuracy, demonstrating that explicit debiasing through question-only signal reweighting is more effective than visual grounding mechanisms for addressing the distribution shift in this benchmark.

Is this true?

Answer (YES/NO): YES